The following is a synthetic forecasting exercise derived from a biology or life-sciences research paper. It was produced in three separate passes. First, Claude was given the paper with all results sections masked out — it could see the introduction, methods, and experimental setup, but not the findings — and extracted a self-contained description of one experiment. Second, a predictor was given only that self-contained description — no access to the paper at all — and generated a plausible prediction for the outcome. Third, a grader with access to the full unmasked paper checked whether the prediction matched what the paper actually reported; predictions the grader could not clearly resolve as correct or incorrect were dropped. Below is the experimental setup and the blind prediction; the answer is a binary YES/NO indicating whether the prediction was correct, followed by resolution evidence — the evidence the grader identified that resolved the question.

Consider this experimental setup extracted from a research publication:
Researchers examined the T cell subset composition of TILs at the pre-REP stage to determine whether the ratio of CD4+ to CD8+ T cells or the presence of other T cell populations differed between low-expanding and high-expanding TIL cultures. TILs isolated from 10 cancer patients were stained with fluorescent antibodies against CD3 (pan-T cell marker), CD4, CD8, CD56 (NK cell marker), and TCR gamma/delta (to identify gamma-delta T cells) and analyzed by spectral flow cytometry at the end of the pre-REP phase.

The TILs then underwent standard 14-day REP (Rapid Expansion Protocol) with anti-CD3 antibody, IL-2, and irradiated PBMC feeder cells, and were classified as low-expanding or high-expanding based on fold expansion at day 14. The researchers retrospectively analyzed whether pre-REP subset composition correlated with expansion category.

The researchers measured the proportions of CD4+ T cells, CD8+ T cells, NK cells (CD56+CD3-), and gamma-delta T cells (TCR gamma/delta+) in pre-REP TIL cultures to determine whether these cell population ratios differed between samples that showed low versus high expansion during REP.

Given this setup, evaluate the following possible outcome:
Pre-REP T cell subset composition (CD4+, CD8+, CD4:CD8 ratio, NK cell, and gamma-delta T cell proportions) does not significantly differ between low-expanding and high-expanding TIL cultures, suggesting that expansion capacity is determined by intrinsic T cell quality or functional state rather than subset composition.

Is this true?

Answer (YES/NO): NO